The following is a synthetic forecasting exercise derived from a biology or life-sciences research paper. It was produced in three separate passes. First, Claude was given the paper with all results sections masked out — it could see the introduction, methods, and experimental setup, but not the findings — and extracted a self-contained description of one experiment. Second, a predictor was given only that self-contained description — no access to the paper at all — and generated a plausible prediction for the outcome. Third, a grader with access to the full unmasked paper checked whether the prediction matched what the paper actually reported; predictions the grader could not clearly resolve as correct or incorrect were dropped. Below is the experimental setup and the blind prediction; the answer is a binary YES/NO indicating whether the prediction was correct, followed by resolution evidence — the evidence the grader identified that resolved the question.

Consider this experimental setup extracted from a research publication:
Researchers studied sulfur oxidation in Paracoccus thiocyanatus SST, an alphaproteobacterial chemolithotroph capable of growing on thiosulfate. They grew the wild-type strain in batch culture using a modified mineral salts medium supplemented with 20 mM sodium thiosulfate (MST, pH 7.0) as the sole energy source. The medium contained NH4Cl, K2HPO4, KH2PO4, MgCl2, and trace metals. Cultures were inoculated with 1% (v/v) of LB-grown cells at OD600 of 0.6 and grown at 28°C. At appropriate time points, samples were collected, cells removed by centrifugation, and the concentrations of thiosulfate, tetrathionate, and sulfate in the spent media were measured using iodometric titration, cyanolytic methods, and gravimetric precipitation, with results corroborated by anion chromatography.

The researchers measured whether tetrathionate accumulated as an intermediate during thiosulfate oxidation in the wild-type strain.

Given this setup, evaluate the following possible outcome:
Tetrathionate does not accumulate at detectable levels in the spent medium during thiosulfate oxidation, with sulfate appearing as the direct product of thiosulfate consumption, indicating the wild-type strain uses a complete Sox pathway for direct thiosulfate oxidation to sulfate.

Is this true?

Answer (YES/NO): NO